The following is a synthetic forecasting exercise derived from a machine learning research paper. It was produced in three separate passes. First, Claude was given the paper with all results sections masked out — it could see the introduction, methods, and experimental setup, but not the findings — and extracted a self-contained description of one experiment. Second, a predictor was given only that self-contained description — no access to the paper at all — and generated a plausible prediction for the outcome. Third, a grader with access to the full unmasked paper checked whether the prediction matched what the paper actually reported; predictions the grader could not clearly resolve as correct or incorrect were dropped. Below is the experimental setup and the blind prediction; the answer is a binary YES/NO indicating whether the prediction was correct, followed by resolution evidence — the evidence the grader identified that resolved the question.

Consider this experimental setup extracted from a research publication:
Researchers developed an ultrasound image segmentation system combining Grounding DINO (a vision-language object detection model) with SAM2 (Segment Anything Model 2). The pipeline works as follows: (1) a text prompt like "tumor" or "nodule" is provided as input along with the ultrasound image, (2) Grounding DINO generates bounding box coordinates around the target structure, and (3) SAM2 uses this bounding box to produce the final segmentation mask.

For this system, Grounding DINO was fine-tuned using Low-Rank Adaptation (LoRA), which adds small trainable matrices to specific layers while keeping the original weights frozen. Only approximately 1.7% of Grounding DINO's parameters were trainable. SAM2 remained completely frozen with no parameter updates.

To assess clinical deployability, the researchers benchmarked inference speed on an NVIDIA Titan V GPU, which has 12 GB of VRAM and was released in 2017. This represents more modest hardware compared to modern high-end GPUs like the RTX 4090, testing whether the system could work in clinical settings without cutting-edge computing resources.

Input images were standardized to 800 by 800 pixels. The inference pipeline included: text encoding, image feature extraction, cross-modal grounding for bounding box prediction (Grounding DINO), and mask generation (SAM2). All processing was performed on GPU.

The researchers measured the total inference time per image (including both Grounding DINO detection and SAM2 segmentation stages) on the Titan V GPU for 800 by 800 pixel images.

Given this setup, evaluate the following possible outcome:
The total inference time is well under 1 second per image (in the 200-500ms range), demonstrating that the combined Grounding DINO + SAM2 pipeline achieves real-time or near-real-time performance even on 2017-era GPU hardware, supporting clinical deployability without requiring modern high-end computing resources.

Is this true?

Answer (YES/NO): YES